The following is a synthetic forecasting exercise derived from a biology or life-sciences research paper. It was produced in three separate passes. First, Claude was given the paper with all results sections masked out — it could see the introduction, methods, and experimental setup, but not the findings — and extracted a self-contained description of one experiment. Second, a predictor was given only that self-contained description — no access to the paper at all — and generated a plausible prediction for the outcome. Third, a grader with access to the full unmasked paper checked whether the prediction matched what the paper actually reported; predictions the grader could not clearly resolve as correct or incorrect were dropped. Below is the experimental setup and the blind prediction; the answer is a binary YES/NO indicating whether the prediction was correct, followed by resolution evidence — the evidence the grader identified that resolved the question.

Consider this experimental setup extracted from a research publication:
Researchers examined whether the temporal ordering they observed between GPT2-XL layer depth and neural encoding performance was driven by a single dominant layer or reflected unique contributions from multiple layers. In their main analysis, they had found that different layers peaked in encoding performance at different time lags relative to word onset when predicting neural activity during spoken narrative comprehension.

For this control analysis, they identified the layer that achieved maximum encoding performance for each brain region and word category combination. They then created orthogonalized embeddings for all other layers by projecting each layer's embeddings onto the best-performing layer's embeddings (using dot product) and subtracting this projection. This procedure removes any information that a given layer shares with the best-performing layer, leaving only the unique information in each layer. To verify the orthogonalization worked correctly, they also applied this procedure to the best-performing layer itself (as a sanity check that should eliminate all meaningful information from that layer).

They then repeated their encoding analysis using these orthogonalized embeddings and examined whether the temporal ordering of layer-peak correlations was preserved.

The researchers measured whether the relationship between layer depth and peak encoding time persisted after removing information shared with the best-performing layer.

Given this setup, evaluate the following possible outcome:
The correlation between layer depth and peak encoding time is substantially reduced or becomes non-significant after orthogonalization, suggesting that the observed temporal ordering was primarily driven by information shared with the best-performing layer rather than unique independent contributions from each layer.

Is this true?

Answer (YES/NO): NO